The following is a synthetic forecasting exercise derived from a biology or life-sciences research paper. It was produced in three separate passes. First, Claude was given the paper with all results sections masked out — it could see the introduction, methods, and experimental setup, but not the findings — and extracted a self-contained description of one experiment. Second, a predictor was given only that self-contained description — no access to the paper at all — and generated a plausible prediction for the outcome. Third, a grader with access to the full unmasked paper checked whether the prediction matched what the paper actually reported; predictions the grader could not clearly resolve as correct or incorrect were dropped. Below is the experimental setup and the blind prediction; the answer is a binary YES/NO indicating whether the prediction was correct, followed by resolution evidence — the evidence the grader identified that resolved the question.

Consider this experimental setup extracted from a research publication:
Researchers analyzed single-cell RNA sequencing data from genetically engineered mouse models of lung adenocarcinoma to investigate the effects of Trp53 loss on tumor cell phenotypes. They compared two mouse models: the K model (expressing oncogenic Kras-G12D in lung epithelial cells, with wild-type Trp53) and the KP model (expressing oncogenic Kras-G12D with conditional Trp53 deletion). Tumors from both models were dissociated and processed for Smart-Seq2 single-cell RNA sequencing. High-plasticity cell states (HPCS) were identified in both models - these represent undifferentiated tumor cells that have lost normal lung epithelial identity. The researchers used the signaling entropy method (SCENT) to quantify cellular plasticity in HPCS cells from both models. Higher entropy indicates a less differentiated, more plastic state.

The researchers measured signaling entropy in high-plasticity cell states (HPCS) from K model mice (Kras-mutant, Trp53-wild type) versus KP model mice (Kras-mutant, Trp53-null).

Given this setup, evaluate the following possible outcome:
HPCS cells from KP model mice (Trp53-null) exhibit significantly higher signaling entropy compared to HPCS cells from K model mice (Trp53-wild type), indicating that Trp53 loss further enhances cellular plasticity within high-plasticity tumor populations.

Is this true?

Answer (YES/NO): YES